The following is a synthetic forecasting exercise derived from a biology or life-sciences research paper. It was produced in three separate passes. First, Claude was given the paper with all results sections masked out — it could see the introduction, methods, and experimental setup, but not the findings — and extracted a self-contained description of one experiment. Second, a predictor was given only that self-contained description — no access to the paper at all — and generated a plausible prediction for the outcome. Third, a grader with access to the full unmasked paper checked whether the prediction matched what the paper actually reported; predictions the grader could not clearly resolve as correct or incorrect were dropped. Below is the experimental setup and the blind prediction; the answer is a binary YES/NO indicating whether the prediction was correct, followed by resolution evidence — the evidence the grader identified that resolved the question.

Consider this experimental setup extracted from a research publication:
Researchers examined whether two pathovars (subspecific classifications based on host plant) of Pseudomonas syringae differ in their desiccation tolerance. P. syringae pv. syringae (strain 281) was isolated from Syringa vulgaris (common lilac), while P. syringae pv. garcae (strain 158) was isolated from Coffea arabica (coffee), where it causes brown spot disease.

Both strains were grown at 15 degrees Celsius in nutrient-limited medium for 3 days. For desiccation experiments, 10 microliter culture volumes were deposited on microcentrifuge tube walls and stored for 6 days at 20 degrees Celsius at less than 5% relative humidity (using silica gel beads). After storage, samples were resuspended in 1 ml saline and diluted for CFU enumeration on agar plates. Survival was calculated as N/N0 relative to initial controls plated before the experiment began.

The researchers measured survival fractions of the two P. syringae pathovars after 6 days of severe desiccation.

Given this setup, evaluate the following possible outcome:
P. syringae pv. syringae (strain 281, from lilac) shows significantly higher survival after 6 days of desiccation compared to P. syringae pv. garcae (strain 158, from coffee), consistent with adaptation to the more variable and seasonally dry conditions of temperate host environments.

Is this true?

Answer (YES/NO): NO